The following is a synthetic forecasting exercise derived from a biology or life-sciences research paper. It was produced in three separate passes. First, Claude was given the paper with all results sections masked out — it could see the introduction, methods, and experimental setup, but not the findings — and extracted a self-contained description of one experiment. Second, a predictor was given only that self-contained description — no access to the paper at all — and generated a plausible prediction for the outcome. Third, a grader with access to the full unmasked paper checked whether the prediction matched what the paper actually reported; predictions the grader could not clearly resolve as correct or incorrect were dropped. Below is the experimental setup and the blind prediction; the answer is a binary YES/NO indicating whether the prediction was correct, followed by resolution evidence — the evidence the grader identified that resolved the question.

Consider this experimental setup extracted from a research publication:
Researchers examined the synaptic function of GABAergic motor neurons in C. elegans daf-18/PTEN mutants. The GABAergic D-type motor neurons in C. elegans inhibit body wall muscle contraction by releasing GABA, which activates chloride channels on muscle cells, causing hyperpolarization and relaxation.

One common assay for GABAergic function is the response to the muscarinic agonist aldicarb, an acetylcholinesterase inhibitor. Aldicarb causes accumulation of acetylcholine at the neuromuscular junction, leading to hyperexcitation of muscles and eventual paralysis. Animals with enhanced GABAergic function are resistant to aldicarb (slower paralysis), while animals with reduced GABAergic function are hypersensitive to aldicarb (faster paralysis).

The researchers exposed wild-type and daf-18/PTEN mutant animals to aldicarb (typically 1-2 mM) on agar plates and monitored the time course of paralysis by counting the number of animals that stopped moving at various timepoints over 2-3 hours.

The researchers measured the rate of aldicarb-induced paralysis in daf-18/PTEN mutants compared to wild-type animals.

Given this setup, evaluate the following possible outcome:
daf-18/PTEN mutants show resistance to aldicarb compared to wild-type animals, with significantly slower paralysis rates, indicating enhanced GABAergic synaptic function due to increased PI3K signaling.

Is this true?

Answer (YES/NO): NO